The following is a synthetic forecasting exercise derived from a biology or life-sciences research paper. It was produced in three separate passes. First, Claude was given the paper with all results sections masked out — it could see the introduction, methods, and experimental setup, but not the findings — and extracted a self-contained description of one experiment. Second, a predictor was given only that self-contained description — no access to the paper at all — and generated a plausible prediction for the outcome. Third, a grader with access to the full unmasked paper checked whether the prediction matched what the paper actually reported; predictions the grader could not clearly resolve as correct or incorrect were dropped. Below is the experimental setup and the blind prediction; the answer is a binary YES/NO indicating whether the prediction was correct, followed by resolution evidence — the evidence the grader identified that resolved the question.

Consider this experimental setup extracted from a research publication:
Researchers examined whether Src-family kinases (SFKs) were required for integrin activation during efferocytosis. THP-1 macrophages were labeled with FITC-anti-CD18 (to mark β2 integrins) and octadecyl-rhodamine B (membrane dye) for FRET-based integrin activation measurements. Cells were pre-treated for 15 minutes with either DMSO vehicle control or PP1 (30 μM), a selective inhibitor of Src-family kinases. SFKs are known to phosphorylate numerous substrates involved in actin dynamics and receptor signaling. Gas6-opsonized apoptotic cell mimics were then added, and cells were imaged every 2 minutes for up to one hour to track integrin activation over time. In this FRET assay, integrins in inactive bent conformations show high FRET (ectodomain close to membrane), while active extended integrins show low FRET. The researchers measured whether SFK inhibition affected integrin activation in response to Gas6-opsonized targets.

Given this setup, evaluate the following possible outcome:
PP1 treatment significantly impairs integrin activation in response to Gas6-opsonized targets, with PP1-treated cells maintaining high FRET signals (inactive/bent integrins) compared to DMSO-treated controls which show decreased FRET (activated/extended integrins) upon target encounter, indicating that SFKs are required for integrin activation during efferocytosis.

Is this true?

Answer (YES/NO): NO